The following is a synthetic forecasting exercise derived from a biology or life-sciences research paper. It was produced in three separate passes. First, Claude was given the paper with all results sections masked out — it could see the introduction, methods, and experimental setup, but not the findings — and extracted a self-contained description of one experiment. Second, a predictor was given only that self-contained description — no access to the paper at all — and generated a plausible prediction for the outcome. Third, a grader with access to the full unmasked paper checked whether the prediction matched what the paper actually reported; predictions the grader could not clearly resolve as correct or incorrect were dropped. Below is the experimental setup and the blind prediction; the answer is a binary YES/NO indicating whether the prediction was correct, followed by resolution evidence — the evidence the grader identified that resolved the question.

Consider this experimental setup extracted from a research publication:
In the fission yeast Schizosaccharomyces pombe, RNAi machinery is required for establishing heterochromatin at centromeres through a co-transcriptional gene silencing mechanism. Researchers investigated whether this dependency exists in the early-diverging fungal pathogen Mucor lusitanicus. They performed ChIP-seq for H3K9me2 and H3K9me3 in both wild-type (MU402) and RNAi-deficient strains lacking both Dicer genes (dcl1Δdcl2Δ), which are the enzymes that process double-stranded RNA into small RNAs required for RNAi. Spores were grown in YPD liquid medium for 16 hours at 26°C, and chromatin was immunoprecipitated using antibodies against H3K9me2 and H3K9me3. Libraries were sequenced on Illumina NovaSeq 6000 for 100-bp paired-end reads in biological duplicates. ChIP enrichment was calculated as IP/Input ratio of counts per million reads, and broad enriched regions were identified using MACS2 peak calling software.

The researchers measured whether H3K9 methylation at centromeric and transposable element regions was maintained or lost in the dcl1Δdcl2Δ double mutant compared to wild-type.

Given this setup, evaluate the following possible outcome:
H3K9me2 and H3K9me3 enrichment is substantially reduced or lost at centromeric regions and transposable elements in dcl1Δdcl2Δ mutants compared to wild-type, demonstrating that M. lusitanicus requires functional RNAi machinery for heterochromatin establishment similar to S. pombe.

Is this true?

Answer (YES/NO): NO